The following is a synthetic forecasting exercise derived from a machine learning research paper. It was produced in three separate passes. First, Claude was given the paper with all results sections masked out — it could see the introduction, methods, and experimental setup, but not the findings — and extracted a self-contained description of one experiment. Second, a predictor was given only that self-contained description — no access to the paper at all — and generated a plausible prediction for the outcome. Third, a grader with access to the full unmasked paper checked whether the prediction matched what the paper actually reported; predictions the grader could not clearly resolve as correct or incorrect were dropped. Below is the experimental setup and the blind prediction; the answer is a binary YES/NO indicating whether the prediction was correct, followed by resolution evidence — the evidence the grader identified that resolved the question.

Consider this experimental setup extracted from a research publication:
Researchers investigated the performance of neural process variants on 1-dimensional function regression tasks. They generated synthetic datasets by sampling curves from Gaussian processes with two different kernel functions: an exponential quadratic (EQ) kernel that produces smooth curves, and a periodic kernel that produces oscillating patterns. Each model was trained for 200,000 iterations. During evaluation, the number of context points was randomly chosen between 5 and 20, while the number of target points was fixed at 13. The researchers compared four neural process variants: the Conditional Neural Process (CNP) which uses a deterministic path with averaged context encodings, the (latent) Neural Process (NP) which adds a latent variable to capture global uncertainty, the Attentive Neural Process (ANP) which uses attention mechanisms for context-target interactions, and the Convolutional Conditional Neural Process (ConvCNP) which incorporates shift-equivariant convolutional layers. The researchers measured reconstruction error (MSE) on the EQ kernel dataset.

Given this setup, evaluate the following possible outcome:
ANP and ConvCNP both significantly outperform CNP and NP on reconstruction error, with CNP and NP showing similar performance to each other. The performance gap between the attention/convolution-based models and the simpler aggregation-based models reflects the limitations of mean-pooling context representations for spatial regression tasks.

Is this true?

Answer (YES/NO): NO